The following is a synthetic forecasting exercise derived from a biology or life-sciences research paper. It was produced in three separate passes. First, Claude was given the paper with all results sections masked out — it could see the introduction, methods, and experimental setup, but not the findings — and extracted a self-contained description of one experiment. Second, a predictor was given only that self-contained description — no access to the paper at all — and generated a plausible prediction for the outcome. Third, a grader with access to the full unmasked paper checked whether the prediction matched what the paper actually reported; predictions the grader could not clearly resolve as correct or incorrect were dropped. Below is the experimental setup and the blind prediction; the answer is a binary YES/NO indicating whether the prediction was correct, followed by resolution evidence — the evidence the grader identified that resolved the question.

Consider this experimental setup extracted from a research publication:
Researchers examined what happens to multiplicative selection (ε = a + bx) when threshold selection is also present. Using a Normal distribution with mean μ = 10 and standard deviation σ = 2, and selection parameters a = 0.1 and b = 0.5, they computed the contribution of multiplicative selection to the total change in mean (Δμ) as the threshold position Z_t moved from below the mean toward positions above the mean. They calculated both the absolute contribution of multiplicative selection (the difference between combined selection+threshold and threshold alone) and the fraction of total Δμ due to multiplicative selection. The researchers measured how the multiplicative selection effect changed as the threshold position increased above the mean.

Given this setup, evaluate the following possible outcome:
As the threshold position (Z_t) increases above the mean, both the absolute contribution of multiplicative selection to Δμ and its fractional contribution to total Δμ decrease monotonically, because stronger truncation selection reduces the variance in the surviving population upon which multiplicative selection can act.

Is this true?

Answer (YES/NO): YES